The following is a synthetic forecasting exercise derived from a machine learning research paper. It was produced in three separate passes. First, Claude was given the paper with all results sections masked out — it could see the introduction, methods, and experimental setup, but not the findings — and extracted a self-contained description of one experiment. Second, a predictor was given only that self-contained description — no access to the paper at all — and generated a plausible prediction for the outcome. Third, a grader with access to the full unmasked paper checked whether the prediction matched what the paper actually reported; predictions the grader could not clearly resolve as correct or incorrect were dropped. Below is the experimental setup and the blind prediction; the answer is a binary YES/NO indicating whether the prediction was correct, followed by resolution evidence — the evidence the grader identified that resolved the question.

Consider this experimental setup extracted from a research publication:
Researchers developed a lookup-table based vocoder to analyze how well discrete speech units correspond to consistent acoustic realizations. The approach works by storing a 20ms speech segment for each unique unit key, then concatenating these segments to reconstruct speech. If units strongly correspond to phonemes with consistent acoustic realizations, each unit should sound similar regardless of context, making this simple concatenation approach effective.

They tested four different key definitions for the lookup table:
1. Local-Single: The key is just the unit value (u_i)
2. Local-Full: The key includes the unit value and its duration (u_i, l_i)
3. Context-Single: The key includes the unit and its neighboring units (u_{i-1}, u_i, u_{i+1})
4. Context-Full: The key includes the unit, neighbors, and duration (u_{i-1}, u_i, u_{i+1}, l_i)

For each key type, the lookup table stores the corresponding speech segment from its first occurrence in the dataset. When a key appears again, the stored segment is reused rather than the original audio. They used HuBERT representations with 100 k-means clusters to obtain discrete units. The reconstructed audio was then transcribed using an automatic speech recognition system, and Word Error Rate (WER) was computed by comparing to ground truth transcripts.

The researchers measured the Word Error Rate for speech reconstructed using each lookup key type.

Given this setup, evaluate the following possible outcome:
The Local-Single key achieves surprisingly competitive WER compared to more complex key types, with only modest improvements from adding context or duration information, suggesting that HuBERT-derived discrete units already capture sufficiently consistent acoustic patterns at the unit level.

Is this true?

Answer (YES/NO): NO